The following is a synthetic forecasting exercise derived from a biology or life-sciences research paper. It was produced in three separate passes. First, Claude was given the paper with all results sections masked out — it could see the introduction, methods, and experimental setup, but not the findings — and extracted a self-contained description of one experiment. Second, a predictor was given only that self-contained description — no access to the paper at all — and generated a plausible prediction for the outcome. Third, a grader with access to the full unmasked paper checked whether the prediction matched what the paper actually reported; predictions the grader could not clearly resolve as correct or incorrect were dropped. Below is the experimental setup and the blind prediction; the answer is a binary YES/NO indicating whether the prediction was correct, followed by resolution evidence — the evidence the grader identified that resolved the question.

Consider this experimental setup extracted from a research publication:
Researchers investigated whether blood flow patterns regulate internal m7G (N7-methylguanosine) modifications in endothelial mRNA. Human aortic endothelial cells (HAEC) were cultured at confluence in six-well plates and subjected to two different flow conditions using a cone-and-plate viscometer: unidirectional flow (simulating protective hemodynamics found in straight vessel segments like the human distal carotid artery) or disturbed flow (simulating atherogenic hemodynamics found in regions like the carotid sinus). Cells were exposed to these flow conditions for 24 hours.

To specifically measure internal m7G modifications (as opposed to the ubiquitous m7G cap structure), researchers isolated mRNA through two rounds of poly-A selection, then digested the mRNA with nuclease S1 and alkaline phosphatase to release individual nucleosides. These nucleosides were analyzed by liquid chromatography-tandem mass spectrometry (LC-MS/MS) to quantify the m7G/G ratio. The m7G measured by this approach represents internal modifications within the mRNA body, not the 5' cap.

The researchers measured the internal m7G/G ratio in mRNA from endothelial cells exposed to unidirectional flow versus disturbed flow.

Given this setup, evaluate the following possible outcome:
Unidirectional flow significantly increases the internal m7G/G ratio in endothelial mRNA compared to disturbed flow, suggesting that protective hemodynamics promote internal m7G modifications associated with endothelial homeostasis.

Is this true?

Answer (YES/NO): YES